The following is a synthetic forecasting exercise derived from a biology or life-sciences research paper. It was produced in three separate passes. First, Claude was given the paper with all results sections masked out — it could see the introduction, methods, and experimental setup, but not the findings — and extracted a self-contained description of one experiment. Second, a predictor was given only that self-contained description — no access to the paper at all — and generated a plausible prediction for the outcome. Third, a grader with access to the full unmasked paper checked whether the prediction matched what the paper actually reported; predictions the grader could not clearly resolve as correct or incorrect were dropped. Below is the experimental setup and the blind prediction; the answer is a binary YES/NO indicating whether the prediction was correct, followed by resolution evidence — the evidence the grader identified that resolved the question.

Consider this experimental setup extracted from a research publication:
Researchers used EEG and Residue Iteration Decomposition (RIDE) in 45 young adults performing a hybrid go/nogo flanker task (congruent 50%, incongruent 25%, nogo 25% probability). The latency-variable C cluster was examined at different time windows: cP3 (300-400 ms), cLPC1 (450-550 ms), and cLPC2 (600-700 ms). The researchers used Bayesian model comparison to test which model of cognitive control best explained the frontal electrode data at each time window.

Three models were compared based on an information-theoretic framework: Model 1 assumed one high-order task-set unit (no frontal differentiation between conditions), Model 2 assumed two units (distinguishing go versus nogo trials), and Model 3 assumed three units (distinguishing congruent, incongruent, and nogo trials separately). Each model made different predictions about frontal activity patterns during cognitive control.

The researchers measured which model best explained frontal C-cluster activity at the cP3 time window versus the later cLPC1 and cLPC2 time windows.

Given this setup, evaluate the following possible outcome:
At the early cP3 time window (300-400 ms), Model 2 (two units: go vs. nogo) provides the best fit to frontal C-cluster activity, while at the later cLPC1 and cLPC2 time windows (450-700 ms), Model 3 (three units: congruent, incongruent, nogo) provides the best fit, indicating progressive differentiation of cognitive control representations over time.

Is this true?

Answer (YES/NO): NO